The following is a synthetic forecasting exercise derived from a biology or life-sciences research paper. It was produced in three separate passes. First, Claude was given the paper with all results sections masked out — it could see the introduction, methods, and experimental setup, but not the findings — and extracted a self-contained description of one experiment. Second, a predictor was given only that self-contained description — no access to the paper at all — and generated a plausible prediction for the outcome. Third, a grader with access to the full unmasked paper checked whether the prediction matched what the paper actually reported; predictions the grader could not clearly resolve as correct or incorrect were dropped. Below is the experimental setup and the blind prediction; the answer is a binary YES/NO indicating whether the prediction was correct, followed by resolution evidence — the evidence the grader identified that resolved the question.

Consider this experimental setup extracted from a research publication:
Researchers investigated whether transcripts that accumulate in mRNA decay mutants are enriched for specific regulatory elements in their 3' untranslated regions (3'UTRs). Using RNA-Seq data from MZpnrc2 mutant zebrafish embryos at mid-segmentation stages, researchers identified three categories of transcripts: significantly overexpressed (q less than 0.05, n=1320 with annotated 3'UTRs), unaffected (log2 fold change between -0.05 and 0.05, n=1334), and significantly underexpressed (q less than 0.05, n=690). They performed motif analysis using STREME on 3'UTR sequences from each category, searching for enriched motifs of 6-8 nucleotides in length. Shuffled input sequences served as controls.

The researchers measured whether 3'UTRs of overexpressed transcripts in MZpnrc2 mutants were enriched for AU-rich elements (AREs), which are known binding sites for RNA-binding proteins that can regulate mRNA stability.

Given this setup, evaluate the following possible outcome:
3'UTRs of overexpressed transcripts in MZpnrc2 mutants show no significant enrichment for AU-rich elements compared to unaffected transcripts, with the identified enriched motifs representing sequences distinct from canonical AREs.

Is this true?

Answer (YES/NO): NO